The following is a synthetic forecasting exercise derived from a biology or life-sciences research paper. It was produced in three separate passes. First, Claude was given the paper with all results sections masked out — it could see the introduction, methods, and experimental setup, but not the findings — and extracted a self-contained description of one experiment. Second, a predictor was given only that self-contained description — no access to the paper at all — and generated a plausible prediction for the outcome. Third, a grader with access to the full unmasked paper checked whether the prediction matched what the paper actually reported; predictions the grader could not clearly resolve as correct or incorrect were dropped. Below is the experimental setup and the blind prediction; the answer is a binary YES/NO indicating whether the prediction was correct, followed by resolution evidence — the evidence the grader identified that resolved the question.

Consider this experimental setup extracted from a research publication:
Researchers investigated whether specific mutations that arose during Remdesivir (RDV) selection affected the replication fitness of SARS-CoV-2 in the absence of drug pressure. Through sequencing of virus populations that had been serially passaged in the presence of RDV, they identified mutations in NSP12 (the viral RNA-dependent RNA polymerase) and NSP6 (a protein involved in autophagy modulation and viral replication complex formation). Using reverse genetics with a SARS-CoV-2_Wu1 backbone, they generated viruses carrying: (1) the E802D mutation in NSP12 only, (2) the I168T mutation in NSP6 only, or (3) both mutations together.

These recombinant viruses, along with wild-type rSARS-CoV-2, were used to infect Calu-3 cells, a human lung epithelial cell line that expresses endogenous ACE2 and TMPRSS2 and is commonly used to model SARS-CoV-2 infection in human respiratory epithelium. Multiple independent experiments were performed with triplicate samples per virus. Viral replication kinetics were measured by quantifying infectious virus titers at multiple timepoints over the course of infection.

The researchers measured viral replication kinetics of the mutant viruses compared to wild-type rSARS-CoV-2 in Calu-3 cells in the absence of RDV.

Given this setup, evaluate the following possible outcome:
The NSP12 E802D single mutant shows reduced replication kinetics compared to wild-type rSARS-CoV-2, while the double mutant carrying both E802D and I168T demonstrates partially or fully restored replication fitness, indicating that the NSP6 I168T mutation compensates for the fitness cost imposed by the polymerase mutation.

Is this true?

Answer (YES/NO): NO